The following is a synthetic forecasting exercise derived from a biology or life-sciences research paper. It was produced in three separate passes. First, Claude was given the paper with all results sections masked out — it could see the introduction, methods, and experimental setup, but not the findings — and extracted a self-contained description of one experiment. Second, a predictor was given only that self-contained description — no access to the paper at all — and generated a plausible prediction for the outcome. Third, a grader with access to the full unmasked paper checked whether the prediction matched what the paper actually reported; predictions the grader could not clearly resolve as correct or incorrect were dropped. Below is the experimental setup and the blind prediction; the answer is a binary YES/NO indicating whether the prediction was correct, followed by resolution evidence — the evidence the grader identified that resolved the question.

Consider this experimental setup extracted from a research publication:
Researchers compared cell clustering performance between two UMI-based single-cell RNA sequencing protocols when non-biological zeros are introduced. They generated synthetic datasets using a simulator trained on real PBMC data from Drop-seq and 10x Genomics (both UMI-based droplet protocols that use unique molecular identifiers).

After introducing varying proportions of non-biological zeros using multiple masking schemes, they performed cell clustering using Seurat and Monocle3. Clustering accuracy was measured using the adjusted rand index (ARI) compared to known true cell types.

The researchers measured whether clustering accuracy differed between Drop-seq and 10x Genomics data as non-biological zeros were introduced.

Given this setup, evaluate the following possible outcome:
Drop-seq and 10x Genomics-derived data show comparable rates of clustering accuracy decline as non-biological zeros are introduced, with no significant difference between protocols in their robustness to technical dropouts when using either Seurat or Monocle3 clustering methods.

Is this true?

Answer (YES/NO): NO